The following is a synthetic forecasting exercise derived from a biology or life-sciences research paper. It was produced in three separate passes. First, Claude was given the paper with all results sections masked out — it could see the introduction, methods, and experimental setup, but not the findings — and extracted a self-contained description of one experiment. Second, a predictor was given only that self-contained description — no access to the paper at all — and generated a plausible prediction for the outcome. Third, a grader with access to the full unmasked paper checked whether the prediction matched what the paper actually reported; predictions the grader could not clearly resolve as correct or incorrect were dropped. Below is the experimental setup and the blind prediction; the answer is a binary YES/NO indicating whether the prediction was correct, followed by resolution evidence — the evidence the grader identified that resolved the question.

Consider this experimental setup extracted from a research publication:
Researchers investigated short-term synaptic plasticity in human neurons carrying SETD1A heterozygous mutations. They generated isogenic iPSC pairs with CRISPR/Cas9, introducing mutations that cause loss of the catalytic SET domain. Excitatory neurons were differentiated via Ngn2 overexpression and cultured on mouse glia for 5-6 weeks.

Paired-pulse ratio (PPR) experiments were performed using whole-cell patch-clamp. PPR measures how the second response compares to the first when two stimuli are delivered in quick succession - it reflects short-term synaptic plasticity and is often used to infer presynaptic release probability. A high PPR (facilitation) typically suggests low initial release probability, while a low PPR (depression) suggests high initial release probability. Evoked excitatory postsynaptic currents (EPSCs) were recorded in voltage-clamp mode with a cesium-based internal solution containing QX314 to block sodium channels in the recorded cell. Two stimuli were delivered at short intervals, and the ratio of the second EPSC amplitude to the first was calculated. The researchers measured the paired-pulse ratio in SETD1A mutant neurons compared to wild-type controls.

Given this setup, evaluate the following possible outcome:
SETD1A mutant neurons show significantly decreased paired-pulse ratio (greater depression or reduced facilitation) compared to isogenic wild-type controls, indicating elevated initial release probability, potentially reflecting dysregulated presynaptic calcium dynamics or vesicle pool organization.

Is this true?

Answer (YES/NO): NO